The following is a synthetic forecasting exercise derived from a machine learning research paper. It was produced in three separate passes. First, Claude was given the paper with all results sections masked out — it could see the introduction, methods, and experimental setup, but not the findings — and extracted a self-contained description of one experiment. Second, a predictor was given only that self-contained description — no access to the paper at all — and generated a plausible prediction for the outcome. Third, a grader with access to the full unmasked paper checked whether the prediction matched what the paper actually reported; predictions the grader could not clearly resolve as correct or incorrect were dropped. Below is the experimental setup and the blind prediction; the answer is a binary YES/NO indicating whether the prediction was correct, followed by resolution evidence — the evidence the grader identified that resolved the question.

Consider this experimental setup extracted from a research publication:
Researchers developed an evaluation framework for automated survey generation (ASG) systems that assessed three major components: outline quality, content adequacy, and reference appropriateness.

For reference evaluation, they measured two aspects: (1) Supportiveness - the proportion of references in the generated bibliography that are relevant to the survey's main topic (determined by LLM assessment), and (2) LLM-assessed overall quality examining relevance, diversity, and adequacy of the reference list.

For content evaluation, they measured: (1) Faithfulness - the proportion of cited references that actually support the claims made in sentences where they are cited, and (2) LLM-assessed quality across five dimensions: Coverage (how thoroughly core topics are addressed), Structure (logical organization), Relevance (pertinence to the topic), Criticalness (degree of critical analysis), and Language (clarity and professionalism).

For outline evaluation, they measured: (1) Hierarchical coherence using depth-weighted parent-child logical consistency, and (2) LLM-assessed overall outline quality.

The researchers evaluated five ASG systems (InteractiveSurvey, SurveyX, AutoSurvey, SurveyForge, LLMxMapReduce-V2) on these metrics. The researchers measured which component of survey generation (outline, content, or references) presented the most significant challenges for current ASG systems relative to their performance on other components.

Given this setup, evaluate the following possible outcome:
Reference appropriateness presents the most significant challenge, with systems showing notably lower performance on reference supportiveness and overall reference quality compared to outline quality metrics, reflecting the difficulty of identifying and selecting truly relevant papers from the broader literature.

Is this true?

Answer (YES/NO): YES